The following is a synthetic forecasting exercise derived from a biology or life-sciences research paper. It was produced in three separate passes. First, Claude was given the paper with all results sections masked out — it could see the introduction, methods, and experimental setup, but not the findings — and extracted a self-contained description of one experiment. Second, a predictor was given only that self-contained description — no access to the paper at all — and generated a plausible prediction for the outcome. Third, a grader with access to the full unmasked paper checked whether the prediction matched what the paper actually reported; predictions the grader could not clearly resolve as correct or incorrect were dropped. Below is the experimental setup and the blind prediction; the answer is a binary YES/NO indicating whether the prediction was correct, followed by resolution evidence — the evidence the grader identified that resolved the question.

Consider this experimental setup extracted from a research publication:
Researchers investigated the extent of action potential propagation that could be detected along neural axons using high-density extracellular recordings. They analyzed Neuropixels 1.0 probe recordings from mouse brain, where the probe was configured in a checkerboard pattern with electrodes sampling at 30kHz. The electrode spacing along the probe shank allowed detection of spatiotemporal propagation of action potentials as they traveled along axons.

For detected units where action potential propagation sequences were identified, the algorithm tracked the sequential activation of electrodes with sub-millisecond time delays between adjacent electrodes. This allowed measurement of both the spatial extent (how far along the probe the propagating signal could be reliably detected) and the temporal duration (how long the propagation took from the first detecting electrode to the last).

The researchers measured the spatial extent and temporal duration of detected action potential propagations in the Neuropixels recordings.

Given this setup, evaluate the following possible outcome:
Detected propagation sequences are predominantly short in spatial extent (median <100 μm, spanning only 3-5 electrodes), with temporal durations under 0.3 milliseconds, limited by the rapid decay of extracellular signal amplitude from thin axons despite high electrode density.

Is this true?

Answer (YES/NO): NO